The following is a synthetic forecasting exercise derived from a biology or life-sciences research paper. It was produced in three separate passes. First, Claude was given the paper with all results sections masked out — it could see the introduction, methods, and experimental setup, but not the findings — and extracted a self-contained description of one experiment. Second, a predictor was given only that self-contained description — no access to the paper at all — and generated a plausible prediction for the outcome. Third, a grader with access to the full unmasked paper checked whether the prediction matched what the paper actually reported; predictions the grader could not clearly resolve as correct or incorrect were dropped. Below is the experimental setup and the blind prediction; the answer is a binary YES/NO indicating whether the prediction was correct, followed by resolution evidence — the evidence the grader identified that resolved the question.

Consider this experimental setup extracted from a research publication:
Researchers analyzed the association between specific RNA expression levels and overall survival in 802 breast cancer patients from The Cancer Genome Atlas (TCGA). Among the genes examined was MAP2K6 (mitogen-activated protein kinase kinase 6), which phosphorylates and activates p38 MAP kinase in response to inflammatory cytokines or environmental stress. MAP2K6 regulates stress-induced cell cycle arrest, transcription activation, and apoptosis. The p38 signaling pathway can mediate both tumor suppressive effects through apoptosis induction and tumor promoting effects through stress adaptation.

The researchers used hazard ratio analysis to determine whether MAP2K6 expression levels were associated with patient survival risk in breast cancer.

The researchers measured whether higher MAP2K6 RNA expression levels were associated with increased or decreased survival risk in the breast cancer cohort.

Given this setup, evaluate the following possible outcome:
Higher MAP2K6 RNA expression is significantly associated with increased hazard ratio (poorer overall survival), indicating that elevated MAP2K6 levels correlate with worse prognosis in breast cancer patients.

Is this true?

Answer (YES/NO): NO